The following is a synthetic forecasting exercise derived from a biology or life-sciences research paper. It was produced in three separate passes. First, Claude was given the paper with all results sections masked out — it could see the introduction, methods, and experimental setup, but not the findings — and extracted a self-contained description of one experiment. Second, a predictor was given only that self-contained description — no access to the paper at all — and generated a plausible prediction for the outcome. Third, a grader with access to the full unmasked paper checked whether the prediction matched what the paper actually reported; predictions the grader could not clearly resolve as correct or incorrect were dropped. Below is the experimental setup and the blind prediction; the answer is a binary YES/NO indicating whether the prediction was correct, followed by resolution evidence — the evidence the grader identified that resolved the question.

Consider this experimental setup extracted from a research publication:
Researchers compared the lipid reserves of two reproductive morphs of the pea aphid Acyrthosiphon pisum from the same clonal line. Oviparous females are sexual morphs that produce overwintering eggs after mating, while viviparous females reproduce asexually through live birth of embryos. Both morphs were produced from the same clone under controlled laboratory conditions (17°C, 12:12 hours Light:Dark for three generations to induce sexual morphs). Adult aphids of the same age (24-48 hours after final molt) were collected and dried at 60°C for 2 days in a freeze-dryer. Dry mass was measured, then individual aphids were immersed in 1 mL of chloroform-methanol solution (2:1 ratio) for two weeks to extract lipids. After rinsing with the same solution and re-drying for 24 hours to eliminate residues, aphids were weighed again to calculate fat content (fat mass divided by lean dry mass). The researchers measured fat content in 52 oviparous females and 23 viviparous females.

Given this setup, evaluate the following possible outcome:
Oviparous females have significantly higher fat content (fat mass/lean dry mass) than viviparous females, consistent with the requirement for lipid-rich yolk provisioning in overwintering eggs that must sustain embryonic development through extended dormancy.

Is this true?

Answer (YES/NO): YES